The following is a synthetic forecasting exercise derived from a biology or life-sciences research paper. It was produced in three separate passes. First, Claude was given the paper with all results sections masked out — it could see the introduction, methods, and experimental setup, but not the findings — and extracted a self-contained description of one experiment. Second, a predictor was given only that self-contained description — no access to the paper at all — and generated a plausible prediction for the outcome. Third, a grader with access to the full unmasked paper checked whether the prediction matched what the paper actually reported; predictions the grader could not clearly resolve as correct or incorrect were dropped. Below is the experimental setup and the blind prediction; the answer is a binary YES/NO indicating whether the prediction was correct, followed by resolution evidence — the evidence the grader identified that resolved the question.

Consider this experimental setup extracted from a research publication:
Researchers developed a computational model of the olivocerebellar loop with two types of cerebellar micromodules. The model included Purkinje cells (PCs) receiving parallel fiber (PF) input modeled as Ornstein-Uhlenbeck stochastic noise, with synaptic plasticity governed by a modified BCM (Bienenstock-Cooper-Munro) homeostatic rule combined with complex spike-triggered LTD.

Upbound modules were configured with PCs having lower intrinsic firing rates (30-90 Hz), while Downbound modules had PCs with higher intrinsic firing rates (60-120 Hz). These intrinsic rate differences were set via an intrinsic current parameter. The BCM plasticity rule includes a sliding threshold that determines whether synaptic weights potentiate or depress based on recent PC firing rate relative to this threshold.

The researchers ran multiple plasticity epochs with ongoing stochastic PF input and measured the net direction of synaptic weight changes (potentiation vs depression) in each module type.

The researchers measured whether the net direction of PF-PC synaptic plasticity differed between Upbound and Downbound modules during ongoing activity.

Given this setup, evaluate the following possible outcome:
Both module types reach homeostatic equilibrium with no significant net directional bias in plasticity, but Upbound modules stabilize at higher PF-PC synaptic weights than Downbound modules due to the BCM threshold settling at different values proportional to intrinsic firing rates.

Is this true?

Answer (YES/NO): NO